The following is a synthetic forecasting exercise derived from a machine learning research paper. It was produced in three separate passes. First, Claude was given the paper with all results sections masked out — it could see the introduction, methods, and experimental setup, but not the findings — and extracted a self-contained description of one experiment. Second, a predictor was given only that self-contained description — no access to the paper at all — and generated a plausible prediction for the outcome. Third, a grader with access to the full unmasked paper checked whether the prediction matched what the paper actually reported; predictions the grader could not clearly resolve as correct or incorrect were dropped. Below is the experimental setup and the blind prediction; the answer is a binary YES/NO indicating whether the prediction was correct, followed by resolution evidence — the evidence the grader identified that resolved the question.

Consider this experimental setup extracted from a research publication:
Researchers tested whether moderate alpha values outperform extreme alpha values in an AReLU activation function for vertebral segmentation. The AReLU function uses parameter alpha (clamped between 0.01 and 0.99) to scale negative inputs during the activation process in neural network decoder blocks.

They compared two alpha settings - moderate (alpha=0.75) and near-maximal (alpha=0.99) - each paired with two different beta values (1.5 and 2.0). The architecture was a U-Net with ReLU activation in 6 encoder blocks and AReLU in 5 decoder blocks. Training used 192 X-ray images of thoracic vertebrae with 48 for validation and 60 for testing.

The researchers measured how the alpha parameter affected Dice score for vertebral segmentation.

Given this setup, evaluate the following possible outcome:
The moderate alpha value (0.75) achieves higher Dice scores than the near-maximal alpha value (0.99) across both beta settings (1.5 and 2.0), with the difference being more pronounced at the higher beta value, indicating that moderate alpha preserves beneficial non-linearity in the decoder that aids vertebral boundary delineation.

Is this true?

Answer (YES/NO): YES